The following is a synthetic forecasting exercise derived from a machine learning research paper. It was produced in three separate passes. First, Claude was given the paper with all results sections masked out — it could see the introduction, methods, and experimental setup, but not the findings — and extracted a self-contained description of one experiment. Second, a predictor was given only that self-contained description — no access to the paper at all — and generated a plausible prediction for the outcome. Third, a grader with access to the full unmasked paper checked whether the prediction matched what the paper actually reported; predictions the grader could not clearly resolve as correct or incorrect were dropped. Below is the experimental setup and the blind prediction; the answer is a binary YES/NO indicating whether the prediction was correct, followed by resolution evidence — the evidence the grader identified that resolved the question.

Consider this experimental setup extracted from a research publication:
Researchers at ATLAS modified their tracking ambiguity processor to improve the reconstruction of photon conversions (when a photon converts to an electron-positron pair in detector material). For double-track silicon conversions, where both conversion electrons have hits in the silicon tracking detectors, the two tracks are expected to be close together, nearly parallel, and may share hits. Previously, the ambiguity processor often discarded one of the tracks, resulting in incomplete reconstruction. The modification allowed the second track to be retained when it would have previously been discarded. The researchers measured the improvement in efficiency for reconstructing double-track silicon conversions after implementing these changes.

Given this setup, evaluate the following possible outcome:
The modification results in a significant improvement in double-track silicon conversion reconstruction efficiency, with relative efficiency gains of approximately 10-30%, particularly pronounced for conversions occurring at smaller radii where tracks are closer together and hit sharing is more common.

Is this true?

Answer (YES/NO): NO